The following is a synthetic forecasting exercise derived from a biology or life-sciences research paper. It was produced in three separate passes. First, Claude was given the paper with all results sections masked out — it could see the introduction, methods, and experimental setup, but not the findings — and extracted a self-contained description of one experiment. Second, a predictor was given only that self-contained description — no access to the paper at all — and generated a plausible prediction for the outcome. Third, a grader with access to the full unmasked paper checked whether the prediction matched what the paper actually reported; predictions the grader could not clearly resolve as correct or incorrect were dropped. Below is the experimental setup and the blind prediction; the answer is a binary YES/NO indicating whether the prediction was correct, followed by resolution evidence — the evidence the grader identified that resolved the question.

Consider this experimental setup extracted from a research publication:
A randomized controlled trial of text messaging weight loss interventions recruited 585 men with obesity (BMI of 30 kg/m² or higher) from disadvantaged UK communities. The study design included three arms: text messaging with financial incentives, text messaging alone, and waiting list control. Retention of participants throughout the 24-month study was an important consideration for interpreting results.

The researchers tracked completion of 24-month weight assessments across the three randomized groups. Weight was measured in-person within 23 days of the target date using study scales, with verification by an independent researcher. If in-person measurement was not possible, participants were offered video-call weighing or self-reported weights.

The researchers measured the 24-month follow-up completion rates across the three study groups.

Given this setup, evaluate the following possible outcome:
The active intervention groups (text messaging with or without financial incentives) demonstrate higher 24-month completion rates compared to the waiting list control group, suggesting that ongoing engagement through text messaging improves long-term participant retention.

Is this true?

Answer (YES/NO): NO